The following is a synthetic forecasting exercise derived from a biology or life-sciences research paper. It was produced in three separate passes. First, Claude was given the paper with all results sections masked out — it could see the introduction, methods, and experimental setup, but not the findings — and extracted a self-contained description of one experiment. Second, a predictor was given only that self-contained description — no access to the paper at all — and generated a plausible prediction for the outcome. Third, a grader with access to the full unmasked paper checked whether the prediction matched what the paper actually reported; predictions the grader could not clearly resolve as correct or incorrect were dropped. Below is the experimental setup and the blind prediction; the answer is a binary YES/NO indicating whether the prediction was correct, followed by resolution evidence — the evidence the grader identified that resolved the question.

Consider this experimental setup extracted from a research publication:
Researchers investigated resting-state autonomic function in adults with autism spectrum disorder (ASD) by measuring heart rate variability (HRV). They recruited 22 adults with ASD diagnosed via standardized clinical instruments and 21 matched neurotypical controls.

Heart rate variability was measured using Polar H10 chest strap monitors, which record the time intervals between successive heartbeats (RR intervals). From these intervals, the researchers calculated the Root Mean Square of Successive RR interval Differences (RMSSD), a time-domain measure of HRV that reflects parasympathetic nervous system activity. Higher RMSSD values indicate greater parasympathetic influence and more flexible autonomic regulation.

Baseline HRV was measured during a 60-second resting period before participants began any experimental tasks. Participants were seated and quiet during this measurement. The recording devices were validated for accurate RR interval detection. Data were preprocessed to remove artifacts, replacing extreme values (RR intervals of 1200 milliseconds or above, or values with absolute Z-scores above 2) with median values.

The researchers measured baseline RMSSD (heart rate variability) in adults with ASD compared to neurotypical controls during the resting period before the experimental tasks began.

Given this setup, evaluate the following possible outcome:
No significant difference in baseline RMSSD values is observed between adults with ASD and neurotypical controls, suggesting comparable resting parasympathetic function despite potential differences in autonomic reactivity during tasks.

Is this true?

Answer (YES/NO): NO